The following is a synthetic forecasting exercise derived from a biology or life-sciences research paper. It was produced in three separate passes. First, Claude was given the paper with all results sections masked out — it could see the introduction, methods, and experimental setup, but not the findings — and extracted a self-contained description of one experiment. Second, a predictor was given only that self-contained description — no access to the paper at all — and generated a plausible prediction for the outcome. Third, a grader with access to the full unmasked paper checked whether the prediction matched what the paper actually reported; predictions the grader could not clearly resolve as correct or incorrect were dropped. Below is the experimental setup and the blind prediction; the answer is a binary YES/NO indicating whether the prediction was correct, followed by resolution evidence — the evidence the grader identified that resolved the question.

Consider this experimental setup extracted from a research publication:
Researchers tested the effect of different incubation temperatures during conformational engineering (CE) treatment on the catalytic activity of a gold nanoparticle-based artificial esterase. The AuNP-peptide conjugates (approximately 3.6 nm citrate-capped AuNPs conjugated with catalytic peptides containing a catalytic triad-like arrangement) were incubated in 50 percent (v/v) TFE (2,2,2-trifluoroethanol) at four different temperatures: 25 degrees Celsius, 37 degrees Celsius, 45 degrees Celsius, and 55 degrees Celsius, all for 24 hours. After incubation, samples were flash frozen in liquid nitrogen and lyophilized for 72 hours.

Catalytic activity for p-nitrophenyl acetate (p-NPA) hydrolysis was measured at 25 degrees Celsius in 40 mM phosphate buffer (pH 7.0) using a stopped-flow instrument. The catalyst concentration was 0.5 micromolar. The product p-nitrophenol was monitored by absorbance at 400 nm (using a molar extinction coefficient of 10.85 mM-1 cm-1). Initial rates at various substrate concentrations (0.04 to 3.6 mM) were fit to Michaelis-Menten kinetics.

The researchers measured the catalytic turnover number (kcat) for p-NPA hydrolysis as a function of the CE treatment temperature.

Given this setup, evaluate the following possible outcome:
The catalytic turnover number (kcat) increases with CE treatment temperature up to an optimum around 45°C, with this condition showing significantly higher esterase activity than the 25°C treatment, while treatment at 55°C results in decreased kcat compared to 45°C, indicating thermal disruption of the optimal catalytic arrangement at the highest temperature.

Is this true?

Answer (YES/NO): YES